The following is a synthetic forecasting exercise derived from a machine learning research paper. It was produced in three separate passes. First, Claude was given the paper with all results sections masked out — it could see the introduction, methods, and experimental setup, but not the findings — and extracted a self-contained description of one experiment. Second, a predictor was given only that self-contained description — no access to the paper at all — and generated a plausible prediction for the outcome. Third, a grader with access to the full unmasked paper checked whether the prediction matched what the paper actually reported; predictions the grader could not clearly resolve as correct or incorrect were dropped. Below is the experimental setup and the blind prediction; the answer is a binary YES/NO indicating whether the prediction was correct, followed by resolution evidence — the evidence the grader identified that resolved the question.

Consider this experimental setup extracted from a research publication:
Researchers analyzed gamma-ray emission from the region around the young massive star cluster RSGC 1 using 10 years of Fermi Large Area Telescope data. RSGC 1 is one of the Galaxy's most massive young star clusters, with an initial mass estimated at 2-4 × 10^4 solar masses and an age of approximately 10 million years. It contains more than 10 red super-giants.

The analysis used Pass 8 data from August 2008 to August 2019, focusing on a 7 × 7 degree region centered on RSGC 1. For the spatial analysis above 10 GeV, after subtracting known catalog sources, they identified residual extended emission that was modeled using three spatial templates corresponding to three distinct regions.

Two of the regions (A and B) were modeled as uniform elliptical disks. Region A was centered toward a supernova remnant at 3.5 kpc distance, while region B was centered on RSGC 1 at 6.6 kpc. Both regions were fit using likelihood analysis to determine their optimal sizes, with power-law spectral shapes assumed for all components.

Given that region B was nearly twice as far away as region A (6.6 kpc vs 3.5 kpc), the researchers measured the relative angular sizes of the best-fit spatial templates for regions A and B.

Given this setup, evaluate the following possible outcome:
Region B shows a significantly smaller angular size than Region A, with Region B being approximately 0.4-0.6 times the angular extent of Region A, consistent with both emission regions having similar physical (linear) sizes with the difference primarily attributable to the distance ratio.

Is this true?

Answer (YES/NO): NO